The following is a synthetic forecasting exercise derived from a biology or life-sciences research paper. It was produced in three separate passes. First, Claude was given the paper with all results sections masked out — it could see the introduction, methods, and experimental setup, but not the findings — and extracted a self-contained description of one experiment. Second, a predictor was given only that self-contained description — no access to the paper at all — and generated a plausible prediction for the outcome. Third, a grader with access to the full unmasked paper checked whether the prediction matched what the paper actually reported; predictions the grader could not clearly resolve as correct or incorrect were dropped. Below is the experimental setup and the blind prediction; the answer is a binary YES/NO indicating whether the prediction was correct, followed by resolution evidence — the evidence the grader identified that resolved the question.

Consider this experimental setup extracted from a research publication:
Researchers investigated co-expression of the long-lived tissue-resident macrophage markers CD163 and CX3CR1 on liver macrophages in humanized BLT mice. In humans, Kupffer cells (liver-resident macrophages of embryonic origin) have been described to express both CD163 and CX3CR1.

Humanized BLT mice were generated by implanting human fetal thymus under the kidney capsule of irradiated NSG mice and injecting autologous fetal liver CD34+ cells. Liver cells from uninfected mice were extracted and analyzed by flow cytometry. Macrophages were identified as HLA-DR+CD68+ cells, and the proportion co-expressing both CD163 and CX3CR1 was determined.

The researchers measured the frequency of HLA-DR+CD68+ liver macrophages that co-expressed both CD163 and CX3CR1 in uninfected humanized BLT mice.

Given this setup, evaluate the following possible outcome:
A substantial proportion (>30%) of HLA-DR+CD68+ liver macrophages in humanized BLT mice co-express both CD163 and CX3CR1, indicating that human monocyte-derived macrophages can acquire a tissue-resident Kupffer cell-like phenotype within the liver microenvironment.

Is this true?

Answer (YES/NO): NO